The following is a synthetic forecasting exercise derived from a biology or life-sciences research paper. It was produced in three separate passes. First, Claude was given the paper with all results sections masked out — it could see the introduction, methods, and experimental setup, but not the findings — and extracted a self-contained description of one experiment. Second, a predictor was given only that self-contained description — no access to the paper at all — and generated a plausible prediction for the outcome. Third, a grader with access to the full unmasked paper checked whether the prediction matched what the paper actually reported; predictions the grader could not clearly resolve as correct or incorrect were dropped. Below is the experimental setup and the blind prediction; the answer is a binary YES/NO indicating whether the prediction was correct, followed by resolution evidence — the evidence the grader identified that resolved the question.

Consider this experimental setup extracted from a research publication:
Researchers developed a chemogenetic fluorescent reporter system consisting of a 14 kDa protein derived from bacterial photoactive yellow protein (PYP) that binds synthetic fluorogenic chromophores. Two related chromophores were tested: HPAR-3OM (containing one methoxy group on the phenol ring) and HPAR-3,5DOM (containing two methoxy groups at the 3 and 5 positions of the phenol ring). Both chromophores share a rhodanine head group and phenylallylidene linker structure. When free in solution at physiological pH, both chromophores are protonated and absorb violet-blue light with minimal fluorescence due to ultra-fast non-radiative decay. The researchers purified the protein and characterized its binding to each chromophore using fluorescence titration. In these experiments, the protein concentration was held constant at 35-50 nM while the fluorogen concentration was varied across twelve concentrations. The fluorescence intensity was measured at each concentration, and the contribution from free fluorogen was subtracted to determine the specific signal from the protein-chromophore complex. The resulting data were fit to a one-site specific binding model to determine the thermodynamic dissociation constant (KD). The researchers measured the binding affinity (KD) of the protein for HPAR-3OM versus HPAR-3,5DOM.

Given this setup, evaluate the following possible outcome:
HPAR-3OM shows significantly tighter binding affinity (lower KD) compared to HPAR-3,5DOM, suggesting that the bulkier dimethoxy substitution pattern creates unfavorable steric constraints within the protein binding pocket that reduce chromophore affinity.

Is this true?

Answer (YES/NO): NO